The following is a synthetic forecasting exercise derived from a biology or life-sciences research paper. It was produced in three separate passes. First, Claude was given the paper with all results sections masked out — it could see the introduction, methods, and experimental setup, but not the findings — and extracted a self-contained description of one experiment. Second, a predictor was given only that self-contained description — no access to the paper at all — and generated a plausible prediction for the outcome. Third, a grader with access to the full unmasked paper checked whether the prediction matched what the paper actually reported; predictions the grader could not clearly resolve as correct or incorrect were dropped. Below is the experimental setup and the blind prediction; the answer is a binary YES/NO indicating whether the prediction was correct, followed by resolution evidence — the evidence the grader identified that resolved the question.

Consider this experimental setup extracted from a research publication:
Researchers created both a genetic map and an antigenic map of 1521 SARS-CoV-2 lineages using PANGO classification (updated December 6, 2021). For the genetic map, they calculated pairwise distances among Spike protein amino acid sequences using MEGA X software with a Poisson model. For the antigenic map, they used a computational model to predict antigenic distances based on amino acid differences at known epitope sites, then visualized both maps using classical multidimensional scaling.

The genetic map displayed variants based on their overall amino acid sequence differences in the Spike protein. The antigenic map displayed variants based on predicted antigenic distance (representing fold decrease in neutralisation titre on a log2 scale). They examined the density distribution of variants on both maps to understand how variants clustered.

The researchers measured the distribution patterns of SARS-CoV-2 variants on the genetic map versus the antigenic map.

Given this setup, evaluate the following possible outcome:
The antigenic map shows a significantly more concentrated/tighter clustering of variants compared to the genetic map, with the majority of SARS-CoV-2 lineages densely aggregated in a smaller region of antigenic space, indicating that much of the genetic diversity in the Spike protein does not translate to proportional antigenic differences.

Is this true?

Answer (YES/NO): YES